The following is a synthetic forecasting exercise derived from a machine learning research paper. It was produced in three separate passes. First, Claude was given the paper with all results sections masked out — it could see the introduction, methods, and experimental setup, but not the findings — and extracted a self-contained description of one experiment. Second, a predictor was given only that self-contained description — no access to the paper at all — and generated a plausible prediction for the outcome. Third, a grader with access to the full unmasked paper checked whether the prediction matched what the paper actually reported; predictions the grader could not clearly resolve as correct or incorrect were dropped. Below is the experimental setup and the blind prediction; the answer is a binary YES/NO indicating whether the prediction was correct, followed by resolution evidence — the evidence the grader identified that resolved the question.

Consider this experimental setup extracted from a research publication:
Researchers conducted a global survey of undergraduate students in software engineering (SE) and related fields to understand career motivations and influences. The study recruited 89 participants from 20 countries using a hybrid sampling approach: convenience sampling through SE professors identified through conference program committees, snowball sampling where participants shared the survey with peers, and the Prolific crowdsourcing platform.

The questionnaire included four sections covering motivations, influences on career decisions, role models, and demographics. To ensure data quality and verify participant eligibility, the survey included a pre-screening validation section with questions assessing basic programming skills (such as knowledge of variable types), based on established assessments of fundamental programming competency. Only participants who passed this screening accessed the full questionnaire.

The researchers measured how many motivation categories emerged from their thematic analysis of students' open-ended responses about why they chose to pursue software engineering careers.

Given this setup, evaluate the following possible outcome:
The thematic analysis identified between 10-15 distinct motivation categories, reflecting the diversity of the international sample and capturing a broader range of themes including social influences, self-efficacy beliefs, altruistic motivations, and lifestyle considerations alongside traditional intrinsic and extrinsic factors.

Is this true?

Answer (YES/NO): NO